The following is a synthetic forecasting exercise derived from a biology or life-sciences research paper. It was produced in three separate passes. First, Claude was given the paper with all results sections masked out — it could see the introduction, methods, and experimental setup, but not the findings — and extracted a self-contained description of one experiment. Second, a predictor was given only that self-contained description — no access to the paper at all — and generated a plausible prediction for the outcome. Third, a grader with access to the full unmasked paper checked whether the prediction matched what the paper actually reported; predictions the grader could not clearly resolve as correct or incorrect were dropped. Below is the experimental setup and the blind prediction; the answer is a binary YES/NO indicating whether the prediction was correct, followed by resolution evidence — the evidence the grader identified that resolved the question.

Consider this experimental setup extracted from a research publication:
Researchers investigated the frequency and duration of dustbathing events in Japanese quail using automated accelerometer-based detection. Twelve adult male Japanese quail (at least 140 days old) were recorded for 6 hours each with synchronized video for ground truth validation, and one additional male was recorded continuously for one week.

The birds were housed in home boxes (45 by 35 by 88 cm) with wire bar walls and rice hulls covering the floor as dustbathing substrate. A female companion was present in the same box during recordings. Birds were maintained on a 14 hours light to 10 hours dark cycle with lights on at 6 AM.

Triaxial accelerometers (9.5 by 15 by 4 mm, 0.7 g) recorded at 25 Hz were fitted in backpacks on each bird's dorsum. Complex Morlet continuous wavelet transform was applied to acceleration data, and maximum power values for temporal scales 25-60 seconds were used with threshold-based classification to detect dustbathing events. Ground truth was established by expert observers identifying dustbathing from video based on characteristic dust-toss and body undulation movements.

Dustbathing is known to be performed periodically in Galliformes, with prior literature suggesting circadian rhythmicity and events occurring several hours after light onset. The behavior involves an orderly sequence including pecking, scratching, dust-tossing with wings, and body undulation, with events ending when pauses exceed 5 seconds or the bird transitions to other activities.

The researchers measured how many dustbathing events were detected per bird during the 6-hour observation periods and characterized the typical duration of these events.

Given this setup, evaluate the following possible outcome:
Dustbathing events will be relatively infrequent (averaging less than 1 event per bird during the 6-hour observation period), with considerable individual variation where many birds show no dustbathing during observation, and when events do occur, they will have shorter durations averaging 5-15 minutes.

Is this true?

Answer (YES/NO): NO